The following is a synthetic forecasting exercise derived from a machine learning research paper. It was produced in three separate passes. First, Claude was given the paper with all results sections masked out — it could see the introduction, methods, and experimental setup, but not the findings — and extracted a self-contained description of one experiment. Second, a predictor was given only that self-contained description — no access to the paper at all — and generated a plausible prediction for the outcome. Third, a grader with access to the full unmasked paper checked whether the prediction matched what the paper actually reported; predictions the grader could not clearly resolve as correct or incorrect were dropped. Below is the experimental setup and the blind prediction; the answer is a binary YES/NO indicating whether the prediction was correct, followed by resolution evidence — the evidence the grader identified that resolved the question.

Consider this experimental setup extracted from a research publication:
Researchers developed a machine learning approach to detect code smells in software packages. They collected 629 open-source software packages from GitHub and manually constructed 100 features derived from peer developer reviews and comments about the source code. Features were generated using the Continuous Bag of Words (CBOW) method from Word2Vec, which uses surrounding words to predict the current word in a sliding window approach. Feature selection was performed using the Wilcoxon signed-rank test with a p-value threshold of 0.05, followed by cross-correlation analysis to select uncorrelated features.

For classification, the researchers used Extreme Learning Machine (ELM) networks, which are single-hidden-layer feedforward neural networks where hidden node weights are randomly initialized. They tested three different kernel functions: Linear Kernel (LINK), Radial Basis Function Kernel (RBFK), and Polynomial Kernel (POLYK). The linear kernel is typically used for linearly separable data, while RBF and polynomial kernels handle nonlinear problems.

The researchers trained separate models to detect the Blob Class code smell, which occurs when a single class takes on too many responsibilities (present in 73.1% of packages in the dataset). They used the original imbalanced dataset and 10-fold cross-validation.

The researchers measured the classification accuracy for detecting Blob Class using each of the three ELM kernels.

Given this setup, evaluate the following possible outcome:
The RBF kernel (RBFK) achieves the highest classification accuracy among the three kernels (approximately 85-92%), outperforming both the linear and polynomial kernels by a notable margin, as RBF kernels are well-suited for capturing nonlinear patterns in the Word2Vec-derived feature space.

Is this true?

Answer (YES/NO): NO